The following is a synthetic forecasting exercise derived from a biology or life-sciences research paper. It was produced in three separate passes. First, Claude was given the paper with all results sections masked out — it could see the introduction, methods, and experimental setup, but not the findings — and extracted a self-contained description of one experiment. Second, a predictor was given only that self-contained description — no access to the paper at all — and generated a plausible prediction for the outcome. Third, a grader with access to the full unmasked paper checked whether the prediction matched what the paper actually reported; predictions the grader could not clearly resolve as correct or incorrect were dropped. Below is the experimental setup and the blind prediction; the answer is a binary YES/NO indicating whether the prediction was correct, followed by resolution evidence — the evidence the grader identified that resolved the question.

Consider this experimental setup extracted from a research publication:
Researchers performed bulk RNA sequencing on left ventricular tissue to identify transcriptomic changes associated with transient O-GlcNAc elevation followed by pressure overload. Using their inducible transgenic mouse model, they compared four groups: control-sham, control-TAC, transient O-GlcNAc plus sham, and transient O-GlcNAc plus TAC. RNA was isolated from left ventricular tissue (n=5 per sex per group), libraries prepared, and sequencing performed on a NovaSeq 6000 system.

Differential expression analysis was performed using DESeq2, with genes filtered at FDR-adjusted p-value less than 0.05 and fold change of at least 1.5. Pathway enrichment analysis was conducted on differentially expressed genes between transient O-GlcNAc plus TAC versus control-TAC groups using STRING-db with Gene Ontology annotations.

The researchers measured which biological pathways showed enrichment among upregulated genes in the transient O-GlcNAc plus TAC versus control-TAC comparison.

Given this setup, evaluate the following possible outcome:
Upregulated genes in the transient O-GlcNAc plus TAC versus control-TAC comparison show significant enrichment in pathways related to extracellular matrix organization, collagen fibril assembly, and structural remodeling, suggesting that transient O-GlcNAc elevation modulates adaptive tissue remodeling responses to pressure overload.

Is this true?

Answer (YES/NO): YES